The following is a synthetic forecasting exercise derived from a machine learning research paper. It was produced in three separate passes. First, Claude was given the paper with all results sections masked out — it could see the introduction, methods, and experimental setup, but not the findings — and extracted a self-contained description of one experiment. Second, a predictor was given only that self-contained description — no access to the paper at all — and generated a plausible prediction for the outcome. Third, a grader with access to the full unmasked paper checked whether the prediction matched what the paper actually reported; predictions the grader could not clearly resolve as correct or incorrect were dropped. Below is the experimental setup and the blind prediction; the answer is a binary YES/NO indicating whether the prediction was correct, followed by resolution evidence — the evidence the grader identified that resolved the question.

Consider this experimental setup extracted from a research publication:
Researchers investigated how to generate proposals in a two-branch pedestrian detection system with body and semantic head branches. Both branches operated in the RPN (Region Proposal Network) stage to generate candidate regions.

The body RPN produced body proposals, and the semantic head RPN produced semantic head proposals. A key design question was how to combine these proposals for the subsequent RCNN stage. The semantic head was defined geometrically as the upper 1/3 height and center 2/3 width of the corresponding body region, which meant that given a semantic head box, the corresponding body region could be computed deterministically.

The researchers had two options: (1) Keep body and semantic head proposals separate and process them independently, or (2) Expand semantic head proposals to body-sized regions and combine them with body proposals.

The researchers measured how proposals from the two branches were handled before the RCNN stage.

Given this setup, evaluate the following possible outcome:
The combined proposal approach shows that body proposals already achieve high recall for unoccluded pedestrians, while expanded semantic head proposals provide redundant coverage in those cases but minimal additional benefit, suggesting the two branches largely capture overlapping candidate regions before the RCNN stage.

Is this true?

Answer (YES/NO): NO